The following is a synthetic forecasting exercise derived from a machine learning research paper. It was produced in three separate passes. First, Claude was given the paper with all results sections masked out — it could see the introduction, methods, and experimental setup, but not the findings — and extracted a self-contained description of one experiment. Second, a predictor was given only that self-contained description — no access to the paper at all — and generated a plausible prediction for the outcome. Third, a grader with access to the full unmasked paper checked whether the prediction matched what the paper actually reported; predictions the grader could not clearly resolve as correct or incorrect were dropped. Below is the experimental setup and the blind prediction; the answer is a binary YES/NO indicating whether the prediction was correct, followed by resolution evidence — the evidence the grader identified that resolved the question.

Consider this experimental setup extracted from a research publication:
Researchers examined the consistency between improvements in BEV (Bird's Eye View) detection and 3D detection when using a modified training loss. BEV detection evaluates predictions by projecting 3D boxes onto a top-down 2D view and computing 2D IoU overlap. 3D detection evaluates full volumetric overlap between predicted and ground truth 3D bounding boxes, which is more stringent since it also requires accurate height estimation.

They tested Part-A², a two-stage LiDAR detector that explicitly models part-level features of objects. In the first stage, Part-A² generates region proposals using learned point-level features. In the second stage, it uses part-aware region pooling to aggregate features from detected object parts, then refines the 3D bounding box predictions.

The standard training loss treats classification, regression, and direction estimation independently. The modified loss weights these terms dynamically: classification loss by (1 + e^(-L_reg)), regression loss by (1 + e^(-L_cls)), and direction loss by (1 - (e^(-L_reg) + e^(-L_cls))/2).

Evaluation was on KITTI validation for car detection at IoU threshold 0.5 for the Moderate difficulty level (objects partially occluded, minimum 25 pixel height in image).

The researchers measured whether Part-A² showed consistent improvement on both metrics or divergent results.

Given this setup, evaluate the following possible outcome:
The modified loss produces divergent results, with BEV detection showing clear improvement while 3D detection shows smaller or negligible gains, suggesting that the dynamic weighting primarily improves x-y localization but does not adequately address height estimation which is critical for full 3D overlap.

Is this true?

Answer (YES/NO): YES